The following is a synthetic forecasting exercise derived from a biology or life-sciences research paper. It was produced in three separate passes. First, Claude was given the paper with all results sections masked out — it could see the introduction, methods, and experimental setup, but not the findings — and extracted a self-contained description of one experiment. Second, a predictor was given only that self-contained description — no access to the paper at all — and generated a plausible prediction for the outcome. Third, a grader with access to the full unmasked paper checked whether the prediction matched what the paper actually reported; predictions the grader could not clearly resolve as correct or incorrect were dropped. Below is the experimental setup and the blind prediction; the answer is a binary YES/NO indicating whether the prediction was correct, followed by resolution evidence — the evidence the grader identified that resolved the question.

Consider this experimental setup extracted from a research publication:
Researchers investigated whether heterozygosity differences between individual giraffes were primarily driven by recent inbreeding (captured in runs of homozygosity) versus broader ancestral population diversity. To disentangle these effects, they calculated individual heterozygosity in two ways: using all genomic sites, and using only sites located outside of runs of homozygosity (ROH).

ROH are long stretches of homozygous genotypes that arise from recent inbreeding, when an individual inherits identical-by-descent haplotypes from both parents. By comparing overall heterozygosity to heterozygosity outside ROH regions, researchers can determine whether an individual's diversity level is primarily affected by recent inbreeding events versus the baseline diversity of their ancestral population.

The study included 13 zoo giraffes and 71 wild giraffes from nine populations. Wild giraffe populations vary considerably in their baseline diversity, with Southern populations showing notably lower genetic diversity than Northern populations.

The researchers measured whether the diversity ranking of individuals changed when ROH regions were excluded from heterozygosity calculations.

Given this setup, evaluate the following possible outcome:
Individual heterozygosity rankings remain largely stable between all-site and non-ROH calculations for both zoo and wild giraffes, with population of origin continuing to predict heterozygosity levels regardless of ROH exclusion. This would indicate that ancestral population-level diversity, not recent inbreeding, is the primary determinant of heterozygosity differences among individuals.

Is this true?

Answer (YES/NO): NO